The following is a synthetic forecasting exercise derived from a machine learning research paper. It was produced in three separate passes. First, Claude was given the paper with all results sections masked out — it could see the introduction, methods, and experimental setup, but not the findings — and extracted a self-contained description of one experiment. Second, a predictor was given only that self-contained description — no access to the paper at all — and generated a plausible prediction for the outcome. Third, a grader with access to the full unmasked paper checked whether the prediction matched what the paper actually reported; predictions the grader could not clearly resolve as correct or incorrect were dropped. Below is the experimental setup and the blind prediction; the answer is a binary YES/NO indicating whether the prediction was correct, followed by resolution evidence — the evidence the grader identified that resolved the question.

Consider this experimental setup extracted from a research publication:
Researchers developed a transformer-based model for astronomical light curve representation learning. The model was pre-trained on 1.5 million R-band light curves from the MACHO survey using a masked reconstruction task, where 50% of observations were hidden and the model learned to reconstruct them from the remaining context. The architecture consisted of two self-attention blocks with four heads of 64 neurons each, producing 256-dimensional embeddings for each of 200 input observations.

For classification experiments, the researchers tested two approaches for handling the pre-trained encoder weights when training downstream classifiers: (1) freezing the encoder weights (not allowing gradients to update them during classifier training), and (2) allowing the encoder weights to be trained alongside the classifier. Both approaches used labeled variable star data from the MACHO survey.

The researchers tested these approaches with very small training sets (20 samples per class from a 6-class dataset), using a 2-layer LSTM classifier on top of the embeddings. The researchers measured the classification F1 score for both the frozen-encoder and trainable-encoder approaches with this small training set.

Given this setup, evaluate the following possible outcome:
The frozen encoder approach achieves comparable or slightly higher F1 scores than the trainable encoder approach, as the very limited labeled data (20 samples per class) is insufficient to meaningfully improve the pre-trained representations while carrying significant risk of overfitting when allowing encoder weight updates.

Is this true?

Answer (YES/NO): YES